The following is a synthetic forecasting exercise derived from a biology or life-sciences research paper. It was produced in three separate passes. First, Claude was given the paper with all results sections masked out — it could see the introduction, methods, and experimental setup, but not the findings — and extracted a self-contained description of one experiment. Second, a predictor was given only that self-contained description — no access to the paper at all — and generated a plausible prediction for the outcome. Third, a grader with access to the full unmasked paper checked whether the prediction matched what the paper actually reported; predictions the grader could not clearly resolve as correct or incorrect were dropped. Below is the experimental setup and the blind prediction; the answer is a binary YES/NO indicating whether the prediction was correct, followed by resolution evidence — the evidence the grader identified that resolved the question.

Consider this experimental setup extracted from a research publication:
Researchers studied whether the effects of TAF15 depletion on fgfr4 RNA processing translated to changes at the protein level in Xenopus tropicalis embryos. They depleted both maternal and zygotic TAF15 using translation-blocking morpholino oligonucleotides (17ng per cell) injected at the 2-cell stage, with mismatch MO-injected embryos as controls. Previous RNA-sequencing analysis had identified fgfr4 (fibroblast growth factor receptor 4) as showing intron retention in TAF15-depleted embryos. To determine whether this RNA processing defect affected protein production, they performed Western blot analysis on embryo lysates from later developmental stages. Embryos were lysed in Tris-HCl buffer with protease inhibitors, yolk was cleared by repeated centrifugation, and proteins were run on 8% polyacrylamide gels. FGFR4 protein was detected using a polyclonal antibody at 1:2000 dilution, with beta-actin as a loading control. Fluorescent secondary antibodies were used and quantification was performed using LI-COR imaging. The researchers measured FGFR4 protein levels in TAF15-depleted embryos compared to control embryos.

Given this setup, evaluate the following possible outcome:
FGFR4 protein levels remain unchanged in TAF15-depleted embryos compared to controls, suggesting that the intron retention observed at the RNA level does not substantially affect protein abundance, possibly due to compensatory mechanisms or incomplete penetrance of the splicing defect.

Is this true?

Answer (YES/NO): NO